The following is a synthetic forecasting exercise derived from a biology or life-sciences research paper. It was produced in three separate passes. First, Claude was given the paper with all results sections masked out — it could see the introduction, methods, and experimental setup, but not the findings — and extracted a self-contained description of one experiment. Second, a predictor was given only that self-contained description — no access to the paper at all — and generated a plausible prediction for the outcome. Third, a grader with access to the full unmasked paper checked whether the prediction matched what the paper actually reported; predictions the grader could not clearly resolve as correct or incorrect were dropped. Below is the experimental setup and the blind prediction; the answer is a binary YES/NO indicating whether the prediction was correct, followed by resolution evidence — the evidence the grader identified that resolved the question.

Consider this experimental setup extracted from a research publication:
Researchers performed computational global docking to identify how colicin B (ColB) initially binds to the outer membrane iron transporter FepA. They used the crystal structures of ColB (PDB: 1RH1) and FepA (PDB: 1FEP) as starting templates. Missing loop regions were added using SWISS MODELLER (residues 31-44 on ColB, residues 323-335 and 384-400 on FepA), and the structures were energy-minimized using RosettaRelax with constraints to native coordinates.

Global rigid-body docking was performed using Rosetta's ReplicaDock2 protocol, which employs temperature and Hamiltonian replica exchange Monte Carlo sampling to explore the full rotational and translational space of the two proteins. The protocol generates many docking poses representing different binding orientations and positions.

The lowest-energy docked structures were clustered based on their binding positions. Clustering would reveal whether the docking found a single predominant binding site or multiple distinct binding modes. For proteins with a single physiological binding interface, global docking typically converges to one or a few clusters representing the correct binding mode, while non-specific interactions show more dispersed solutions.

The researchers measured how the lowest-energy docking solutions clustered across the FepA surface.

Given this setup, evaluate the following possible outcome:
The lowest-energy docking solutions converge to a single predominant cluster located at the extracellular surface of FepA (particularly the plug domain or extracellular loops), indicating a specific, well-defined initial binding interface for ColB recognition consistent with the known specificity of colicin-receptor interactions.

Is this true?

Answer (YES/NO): YES